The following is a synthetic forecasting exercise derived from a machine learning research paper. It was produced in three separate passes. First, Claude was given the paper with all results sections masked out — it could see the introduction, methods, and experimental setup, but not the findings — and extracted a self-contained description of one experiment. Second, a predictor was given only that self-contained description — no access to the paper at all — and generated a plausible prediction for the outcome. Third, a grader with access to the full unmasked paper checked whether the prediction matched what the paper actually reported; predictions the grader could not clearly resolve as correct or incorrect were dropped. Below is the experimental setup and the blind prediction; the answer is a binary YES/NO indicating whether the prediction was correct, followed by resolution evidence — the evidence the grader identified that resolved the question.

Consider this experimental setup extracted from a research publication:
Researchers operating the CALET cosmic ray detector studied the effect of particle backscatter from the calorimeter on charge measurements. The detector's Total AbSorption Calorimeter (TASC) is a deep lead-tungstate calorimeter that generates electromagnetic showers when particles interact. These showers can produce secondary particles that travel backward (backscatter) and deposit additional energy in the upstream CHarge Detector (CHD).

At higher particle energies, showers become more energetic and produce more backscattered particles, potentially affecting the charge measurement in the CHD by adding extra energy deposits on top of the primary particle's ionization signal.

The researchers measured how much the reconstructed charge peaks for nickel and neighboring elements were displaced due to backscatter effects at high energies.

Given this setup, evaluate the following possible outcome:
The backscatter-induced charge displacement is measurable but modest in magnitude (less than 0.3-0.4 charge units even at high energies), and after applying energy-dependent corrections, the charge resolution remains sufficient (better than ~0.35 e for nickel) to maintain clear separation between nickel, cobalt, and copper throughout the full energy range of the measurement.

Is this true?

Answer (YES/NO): NO